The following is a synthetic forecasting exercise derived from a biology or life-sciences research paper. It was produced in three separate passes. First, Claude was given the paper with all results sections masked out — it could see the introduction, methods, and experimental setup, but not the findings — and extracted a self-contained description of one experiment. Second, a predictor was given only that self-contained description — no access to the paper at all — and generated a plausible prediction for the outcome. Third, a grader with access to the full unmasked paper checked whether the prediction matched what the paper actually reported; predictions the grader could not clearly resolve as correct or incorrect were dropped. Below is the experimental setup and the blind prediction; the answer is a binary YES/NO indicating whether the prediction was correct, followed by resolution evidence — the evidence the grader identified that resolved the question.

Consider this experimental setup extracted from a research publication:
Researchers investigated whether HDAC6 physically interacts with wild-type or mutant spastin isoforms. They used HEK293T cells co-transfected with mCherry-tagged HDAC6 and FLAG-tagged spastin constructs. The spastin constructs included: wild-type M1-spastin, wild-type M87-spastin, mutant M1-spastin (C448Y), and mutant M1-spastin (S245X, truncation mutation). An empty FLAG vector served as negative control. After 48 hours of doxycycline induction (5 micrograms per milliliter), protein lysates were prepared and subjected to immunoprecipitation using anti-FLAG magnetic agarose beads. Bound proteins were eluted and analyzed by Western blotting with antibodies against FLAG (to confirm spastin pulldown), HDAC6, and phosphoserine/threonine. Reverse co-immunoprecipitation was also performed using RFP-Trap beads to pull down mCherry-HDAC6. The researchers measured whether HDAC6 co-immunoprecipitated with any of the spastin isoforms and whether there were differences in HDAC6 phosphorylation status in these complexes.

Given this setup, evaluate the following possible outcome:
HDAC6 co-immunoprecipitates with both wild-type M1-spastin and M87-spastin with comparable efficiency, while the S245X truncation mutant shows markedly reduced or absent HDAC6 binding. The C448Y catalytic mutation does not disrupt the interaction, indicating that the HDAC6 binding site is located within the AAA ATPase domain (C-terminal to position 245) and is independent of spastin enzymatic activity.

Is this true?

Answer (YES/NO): NO